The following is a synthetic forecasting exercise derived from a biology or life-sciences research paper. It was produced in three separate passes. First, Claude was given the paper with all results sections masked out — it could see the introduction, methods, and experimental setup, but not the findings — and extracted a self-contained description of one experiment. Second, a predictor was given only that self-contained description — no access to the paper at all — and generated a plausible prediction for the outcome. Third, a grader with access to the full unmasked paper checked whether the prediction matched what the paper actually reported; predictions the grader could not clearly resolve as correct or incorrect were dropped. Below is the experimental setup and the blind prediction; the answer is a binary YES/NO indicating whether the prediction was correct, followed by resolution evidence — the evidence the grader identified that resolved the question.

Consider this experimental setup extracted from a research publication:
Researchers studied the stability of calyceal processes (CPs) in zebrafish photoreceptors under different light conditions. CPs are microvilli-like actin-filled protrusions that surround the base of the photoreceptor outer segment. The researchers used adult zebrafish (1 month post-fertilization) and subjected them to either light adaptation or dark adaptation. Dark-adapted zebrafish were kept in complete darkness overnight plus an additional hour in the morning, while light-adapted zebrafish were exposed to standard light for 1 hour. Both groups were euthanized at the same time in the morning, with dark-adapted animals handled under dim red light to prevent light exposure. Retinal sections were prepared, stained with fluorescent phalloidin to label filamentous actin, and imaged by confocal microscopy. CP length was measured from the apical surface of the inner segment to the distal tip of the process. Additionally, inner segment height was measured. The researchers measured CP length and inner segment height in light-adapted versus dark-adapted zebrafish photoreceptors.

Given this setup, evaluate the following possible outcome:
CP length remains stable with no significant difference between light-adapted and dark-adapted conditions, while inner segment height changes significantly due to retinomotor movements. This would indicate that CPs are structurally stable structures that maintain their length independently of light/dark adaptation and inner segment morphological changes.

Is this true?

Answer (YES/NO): YES